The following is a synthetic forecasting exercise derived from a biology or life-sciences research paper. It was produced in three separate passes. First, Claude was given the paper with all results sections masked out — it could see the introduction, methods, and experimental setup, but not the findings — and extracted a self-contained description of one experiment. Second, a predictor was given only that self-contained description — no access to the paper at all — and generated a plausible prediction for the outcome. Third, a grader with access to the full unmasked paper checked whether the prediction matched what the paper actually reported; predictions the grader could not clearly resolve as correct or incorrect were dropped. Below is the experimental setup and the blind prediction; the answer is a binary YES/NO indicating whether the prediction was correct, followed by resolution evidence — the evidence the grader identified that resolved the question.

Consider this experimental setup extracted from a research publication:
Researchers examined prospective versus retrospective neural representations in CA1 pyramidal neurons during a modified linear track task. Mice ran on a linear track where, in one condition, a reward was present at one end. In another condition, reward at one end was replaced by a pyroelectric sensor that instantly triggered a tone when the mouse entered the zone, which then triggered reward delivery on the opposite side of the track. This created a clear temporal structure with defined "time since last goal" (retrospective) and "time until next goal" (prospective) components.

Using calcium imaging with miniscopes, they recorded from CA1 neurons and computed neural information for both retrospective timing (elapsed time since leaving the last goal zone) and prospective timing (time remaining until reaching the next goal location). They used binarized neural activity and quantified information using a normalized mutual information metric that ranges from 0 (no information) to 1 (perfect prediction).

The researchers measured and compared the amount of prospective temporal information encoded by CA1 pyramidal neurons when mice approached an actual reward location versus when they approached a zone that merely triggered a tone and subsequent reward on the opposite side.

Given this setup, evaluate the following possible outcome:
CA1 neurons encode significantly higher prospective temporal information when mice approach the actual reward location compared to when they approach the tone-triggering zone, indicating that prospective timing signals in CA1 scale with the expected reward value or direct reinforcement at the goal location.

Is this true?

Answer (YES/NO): YES